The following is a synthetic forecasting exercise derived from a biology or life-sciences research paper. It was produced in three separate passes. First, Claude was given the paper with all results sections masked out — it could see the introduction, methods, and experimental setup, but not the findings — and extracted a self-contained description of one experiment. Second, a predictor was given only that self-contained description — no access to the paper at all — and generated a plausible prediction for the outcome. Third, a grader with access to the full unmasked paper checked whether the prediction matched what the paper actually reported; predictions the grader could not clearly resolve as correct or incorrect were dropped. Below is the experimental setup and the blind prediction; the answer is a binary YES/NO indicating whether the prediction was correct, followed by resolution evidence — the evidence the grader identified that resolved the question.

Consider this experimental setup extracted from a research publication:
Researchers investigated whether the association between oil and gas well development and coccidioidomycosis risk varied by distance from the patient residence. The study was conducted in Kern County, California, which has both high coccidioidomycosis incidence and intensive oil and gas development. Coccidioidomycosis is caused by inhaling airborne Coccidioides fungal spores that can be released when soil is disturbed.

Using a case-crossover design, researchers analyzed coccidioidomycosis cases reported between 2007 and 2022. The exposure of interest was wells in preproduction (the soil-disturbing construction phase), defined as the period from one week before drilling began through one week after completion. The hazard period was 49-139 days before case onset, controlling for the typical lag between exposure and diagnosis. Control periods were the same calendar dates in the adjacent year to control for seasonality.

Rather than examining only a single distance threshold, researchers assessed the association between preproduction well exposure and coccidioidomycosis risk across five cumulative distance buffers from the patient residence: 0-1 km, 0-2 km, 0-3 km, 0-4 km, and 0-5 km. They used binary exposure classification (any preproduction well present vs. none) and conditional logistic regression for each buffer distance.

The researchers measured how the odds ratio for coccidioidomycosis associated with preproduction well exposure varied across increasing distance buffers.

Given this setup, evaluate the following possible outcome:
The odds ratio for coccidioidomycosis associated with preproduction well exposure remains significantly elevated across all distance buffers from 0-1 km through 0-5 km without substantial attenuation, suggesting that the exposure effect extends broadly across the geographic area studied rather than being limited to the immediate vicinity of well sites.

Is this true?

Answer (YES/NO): NO